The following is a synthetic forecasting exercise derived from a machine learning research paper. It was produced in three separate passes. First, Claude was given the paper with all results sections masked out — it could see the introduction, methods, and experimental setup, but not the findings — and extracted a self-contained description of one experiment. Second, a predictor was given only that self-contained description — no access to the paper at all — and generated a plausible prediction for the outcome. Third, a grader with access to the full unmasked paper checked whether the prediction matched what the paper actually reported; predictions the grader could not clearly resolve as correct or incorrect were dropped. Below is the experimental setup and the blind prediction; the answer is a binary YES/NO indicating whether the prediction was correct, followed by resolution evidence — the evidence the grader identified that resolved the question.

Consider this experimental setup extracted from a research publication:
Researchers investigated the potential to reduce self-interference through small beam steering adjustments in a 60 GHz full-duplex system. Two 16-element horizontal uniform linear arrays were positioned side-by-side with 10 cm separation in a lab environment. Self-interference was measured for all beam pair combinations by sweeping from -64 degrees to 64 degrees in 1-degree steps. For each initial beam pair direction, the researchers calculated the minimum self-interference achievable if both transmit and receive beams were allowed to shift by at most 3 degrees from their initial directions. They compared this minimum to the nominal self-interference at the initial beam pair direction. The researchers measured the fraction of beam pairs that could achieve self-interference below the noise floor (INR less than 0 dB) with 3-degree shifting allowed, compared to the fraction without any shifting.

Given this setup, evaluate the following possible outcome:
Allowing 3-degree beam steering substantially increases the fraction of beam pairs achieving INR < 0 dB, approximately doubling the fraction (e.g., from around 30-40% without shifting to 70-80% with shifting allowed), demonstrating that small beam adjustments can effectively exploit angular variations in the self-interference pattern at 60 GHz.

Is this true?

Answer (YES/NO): NO